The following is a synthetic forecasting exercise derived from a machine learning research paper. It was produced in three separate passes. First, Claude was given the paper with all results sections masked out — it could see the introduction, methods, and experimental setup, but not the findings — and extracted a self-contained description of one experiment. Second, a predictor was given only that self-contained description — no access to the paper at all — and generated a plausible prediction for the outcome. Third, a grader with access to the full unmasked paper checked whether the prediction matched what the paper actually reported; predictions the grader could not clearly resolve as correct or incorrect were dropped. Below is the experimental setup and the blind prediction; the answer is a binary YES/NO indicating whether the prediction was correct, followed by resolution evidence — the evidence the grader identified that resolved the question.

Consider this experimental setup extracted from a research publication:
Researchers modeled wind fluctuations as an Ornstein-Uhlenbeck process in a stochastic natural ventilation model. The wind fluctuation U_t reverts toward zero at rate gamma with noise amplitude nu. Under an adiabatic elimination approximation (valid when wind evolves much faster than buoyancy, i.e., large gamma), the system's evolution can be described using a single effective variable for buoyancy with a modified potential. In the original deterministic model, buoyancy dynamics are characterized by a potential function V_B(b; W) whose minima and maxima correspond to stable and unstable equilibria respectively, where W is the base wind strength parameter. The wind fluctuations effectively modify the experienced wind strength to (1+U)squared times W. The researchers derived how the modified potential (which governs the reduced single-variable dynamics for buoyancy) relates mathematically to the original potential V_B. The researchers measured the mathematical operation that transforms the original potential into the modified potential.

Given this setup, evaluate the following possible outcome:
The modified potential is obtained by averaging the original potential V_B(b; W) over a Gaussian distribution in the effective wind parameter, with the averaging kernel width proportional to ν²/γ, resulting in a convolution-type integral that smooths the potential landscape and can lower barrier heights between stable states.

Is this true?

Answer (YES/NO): YES